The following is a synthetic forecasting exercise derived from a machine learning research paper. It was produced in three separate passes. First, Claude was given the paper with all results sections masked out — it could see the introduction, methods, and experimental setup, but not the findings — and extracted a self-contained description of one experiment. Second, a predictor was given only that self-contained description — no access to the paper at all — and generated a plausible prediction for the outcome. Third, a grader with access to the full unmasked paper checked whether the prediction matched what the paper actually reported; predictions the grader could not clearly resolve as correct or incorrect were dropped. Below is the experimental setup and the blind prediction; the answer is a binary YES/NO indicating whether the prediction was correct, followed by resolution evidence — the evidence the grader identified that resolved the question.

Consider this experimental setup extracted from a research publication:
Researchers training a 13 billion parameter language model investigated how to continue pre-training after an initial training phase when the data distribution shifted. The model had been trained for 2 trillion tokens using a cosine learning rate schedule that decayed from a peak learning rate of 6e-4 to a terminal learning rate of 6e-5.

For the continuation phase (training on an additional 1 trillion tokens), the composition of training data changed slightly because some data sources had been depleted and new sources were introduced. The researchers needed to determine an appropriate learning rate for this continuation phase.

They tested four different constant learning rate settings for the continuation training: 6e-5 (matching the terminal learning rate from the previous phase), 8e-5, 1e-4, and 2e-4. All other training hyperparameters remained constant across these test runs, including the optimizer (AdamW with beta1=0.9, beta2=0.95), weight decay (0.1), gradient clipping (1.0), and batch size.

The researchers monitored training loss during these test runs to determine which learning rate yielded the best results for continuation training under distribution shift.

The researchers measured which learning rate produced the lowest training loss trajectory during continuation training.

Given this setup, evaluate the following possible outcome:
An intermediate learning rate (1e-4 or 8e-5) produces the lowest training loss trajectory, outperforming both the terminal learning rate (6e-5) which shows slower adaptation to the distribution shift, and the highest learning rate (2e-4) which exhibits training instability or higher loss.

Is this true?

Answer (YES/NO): NO